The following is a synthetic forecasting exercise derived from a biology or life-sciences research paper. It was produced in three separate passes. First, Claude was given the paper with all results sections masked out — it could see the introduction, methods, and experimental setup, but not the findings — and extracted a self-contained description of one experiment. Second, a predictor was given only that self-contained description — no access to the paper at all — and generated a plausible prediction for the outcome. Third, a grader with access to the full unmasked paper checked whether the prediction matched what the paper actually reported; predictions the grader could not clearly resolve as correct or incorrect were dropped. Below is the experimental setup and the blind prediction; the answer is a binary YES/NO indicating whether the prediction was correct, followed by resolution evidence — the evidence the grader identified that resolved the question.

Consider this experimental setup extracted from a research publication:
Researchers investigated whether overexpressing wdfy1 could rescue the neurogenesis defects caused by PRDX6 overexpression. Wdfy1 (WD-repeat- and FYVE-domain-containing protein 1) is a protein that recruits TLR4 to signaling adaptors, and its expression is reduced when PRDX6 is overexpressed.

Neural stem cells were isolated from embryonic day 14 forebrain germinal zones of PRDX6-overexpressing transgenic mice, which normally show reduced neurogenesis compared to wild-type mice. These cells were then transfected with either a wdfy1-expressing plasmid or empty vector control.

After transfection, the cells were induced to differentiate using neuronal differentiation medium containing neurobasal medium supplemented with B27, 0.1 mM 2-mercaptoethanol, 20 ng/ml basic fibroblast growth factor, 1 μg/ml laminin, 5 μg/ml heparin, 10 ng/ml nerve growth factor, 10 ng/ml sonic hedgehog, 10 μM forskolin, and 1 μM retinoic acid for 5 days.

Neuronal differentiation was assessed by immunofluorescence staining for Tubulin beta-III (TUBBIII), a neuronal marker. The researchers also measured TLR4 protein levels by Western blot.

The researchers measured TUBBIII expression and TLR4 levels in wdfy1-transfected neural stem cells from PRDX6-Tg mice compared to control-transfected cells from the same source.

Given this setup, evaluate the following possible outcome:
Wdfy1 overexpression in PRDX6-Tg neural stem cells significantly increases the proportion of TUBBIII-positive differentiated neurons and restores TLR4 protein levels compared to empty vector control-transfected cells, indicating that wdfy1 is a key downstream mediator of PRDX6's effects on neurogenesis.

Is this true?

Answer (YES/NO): YES